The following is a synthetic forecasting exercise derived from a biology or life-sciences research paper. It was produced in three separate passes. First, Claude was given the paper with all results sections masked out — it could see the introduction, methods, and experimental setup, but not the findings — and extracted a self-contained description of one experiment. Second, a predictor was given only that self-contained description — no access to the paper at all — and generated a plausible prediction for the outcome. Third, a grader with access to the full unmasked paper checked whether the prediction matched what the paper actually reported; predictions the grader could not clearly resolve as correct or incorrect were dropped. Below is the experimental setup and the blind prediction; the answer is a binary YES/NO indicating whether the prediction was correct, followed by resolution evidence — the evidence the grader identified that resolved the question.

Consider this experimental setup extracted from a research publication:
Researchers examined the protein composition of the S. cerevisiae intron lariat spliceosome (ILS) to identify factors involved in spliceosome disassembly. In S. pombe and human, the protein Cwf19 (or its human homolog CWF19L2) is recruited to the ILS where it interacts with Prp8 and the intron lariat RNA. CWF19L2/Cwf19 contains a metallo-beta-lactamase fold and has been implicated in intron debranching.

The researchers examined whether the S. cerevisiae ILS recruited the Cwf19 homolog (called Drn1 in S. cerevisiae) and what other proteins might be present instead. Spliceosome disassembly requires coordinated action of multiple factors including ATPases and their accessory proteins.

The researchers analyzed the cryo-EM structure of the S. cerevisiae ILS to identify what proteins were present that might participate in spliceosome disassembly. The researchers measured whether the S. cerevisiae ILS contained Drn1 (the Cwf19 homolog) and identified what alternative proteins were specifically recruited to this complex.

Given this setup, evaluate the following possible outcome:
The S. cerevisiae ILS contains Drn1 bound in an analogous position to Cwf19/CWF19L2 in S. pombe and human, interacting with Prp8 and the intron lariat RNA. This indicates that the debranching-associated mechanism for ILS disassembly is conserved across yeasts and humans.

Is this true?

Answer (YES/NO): NO